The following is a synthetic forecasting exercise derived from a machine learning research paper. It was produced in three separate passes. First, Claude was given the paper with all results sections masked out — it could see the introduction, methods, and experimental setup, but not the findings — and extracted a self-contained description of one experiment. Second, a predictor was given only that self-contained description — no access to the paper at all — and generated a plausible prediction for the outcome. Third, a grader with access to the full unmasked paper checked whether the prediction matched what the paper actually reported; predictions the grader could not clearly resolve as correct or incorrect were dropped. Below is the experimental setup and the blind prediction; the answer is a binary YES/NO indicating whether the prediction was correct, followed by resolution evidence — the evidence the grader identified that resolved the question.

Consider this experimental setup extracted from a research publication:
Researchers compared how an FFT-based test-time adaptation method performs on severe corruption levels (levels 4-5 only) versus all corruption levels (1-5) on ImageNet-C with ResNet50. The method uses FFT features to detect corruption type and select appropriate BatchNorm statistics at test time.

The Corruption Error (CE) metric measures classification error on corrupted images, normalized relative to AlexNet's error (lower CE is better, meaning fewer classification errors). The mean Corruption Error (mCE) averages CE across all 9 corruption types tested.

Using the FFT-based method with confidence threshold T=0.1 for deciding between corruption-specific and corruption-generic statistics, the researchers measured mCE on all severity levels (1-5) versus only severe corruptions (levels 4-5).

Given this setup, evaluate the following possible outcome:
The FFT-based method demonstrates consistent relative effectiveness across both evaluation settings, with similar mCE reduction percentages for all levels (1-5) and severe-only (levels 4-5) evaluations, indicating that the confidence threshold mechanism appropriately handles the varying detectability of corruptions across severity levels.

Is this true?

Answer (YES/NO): NO